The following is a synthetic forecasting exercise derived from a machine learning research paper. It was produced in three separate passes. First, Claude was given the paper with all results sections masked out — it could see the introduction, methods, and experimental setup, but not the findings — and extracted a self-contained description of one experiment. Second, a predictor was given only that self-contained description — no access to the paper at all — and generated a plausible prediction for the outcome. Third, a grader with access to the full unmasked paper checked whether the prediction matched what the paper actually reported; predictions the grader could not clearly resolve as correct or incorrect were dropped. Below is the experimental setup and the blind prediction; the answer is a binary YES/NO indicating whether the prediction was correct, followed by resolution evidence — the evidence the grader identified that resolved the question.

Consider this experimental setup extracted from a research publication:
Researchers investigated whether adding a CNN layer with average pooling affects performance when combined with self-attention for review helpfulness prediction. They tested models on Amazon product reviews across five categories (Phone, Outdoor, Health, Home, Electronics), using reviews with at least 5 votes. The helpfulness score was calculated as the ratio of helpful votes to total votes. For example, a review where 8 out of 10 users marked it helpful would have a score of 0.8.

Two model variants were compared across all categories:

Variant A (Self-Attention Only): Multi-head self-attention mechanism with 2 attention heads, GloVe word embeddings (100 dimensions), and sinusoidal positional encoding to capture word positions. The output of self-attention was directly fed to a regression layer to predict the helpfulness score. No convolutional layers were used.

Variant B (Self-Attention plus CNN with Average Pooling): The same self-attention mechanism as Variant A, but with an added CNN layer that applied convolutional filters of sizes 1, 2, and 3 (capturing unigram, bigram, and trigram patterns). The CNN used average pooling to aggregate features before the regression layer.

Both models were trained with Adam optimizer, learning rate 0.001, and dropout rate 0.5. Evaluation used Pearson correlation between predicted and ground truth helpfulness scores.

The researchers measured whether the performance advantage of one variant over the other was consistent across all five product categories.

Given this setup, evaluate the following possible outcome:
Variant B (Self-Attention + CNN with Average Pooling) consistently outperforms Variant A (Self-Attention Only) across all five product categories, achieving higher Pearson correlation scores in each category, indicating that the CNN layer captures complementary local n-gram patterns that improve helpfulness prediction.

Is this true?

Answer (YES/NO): NO